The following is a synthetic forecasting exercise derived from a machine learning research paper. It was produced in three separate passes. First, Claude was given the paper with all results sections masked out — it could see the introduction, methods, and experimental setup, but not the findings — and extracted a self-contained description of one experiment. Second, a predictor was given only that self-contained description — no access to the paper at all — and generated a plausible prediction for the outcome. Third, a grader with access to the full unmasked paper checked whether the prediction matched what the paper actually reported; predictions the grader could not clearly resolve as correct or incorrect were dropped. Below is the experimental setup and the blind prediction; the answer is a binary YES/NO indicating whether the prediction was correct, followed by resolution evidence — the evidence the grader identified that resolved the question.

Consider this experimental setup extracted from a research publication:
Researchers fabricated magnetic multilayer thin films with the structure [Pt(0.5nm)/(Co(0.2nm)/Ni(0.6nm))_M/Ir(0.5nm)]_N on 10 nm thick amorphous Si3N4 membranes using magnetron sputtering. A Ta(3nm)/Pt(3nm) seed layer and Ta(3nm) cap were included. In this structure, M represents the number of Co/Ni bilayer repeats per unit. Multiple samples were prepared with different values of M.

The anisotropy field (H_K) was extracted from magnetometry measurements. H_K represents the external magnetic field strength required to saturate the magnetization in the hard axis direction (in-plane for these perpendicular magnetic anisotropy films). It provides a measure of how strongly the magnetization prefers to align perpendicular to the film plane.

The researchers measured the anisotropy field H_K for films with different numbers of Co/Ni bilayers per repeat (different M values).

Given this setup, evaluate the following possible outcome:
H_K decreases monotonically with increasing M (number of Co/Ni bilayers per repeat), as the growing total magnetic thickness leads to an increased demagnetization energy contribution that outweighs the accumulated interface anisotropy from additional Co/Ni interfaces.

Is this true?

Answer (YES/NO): NO